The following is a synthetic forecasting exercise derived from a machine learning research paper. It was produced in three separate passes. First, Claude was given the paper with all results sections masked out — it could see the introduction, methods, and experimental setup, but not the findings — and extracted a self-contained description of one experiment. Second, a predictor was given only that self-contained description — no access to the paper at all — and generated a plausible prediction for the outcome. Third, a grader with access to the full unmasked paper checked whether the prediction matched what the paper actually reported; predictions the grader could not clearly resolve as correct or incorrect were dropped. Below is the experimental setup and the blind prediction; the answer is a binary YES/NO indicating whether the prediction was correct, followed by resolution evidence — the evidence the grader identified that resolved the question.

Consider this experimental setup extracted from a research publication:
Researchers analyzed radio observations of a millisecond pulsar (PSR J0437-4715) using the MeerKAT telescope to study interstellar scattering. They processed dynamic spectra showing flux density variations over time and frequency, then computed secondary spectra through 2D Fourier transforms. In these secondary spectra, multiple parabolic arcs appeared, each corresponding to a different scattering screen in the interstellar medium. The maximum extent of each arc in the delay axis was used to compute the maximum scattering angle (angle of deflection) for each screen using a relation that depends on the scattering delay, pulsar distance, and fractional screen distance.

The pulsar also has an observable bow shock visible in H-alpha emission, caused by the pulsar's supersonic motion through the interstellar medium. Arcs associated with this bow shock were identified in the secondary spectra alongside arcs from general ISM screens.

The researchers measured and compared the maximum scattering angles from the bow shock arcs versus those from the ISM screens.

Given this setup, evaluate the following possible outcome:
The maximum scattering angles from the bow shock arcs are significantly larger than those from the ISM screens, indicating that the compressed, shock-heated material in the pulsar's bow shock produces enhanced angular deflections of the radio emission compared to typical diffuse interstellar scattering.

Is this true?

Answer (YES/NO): YES